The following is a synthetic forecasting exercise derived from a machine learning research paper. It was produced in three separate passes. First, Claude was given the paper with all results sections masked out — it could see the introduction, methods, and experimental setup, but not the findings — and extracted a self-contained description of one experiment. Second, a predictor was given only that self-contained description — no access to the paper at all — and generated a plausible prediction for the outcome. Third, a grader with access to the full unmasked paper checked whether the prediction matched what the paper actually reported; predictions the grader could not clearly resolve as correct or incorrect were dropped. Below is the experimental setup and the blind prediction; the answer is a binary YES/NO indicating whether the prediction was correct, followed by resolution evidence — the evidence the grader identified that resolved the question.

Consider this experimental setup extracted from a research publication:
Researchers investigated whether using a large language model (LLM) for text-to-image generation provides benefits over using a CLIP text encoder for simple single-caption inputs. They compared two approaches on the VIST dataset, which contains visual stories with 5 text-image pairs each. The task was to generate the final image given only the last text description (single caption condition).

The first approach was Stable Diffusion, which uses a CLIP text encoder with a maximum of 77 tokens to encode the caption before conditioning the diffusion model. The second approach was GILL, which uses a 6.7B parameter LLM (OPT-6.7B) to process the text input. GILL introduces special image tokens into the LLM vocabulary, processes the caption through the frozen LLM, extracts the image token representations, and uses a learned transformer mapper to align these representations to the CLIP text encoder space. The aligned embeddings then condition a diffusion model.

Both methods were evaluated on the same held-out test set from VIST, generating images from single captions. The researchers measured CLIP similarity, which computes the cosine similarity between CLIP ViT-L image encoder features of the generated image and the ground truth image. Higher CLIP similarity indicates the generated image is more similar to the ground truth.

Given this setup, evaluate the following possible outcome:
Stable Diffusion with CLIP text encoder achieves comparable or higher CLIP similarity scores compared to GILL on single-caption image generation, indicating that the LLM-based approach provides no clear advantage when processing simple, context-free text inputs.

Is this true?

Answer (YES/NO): YES